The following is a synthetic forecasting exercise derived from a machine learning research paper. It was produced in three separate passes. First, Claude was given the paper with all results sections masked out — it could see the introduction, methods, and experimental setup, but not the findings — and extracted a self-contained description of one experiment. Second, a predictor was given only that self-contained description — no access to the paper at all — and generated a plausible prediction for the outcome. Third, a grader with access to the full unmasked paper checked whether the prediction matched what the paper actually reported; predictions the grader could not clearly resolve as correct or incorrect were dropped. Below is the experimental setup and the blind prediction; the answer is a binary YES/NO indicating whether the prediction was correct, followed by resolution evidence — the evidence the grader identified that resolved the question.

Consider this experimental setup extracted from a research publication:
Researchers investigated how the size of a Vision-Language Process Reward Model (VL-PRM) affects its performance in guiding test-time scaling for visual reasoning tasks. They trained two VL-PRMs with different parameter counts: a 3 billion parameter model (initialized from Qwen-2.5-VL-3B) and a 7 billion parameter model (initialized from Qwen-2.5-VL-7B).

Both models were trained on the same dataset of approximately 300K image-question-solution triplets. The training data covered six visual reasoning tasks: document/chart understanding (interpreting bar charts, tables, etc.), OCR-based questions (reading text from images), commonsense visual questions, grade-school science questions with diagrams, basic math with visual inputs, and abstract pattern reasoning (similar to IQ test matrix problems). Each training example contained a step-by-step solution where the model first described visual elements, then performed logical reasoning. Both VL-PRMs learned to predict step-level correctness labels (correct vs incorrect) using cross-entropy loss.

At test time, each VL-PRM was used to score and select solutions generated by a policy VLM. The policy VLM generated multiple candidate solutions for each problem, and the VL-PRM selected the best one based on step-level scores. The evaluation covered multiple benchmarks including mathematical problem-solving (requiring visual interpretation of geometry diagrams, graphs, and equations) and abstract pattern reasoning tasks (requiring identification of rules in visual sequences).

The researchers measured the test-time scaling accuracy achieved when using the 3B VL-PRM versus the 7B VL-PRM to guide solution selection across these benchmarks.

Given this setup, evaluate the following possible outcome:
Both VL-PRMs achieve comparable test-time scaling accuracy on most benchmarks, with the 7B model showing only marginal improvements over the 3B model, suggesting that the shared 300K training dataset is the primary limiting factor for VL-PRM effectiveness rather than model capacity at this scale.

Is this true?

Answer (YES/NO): NO